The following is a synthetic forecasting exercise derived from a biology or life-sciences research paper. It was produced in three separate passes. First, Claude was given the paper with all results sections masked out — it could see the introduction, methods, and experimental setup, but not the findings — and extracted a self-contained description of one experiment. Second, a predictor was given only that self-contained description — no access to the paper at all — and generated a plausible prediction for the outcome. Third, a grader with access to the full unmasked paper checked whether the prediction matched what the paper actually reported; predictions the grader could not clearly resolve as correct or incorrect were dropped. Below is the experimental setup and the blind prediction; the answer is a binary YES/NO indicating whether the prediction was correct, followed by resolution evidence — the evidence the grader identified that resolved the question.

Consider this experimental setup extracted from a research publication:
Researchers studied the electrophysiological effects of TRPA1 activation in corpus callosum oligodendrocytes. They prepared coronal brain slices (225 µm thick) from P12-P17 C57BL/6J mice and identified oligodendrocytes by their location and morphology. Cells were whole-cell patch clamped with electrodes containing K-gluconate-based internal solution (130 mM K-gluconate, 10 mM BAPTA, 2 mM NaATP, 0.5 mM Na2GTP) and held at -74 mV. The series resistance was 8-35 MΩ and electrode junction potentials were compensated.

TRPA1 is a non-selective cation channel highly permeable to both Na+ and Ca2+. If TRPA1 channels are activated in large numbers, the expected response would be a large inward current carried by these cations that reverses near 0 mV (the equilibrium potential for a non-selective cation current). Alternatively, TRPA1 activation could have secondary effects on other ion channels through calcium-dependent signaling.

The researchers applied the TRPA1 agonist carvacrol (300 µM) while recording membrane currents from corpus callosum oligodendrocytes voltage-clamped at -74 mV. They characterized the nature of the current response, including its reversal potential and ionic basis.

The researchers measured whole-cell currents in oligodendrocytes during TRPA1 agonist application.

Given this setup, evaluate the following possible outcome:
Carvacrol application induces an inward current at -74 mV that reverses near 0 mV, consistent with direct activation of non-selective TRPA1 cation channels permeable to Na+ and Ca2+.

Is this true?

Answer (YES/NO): NO